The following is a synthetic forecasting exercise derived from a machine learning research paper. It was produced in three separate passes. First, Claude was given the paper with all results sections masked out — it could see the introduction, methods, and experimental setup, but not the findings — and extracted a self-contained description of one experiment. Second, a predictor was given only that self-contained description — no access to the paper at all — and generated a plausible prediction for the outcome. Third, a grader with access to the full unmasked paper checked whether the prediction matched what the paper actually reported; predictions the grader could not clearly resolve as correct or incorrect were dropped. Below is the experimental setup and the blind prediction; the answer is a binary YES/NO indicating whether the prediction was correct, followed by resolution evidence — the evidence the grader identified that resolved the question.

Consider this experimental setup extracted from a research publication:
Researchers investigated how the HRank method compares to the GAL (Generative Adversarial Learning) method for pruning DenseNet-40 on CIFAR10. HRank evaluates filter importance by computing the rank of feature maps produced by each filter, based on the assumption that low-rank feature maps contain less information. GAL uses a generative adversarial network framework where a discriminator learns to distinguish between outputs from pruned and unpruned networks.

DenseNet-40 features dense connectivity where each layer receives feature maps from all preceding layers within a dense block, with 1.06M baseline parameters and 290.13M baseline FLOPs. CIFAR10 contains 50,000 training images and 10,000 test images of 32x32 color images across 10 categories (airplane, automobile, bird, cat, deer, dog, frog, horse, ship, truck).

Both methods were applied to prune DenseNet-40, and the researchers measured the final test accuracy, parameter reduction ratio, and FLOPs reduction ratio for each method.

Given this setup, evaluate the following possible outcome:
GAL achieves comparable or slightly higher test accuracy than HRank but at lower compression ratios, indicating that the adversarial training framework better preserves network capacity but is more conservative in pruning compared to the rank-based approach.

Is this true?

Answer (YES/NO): YES